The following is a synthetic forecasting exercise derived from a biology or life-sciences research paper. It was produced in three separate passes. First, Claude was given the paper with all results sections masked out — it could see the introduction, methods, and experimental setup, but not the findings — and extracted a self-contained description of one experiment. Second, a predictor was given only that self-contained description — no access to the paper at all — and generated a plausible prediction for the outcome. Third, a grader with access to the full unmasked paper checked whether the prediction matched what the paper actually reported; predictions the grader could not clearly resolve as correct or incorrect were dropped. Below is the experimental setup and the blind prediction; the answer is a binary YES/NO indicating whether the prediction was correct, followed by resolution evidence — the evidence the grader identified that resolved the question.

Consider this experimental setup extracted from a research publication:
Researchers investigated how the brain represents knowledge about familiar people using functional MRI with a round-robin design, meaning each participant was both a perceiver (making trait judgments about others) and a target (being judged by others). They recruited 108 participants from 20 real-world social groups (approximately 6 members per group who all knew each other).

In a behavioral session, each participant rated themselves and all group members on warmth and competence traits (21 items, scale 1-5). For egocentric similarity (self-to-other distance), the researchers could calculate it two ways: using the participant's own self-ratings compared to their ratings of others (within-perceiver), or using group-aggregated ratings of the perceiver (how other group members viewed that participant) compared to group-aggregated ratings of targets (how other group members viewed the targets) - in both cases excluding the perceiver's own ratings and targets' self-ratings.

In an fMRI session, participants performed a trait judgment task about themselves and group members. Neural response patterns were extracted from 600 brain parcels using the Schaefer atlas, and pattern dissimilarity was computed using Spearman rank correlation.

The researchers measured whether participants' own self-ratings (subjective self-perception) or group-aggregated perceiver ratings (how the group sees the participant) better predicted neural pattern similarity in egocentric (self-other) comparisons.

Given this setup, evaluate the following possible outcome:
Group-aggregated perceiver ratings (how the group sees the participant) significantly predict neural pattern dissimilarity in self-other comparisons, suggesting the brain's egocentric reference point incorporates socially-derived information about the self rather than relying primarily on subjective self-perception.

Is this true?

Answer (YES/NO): NO